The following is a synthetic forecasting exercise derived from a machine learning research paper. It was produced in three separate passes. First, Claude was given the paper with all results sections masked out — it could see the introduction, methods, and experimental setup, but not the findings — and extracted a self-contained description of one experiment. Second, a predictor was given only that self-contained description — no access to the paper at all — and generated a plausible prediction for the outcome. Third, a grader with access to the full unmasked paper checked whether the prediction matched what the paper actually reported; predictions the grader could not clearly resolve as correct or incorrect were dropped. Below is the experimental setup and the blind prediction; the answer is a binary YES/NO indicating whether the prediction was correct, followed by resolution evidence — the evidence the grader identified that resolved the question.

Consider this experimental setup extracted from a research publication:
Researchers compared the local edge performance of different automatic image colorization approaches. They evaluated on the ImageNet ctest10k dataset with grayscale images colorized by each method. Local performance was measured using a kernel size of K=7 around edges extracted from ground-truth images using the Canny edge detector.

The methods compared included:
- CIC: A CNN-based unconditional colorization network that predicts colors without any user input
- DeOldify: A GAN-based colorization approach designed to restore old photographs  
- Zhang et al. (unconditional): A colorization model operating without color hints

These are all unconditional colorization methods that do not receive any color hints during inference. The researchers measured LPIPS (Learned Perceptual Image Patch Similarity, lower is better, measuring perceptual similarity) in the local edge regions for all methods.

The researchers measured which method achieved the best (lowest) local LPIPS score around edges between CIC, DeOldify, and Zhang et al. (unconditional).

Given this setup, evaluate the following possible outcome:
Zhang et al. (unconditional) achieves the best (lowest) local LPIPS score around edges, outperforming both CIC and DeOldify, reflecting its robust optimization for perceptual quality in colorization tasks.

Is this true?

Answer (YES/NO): YES